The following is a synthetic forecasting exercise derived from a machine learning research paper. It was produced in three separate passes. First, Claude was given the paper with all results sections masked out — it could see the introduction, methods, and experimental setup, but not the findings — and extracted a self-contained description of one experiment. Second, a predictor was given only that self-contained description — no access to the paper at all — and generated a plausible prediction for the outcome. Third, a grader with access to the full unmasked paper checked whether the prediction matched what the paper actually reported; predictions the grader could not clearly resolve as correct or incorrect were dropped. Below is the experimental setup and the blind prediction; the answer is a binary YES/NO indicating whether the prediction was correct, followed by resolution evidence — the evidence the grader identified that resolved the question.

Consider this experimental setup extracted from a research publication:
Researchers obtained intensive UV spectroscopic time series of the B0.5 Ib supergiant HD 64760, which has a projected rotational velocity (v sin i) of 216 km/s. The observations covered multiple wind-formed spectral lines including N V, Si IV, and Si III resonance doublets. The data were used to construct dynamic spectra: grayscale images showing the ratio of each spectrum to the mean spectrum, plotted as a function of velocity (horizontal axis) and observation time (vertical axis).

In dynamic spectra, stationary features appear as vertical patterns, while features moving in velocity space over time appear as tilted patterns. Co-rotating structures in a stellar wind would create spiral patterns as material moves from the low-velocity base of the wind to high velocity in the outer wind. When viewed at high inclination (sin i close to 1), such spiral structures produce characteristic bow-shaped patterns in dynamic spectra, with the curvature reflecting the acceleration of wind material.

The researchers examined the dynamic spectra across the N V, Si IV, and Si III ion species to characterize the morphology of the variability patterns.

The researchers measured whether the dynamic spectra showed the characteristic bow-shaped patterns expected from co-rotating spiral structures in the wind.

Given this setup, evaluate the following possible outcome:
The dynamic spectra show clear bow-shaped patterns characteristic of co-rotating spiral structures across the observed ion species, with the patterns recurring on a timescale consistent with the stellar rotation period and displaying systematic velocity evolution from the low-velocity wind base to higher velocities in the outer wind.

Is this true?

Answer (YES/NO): YES